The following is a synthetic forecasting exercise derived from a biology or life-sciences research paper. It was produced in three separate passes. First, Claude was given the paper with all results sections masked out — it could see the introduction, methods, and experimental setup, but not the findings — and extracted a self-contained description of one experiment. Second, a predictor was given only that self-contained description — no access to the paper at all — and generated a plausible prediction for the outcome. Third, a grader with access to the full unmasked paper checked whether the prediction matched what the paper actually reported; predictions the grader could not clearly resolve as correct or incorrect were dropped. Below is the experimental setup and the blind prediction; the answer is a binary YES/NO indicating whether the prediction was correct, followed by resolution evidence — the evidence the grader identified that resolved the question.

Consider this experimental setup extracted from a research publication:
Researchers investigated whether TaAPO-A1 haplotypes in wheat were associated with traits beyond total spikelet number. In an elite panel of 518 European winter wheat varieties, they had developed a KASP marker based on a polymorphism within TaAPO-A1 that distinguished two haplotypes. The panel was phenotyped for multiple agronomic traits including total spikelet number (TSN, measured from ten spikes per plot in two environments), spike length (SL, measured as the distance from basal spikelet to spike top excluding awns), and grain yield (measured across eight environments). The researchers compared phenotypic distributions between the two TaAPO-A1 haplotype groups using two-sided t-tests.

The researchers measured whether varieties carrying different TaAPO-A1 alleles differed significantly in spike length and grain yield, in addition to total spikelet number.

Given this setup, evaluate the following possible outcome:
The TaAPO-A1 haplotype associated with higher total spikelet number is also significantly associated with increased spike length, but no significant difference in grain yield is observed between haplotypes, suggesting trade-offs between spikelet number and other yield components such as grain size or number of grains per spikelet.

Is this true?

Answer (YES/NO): NO